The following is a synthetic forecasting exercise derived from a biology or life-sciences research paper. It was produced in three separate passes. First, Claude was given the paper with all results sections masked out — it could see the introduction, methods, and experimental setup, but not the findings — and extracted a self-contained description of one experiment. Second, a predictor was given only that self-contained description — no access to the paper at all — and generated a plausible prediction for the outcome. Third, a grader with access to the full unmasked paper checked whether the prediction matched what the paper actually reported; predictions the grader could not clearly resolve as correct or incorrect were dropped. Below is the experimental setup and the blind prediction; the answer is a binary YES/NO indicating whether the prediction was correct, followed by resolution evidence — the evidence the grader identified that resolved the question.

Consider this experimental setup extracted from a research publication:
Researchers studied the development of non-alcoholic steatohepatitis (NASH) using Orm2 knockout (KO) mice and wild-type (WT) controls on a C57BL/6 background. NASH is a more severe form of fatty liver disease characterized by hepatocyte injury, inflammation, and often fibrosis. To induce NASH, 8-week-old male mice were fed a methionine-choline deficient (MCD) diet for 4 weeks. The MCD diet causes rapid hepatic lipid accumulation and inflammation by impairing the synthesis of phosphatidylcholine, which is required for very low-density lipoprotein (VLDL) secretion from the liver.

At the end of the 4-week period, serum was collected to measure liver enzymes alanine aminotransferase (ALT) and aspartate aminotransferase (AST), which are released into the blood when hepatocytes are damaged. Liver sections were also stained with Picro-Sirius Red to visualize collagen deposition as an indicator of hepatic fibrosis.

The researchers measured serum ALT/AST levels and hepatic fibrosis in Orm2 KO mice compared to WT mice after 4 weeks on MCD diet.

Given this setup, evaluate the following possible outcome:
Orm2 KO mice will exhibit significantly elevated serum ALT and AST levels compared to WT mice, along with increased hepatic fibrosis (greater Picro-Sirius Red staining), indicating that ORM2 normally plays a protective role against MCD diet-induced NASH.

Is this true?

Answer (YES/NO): YES